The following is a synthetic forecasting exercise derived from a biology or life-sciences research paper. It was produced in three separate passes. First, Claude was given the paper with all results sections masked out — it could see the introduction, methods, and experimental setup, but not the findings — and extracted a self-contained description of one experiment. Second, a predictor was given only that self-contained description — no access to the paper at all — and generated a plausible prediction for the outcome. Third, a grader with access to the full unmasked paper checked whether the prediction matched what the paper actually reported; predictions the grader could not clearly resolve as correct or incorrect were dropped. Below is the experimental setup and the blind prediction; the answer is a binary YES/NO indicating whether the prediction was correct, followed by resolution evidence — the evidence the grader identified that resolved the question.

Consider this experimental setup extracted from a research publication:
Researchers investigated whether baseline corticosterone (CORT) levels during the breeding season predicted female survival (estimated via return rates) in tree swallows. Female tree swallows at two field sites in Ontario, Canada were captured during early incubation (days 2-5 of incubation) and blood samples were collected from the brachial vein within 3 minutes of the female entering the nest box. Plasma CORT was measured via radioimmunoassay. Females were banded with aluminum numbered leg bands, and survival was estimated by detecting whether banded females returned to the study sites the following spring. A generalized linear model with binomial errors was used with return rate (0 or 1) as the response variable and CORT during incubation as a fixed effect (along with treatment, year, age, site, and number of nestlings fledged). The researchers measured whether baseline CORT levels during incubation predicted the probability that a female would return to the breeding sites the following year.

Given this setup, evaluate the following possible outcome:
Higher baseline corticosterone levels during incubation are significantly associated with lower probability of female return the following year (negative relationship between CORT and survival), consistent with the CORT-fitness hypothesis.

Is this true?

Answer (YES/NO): NO